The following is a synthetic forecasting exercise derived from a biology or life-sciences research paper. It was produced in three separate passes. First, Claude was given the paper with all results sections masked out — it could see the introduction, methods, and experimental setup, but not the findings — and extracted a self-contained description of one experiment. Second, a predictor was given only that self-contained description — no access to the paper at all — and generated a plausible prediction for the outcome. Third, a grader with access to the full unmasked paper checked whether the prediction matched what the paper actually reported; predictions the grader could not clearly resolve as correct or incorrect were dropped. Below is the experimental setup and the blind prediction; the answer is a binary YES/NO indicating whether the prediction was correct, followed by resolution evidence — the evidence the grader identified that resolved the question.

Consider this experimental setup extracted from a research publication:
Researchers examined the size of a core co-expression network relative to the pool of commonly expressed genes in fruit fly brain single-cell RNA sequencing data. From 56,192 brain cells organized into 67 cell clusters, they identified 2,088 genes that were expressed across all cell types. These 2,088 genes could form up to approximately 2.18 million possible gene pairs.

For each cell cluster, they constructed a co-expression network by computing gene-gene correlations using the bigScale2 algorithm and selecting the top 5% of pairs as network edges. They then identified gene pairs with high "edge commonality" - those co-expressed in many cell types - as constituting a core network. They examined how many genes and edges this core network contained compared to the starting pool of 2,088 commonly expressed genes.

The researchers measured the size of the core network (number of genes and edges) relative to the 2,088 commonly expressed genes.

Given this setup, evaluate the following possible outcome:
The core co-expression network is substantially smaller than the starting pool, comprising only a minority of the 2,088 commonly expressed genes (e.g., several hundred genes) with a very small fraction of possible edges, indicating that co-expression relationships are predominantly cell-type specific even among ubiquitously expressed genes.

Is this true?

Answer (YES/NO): YES